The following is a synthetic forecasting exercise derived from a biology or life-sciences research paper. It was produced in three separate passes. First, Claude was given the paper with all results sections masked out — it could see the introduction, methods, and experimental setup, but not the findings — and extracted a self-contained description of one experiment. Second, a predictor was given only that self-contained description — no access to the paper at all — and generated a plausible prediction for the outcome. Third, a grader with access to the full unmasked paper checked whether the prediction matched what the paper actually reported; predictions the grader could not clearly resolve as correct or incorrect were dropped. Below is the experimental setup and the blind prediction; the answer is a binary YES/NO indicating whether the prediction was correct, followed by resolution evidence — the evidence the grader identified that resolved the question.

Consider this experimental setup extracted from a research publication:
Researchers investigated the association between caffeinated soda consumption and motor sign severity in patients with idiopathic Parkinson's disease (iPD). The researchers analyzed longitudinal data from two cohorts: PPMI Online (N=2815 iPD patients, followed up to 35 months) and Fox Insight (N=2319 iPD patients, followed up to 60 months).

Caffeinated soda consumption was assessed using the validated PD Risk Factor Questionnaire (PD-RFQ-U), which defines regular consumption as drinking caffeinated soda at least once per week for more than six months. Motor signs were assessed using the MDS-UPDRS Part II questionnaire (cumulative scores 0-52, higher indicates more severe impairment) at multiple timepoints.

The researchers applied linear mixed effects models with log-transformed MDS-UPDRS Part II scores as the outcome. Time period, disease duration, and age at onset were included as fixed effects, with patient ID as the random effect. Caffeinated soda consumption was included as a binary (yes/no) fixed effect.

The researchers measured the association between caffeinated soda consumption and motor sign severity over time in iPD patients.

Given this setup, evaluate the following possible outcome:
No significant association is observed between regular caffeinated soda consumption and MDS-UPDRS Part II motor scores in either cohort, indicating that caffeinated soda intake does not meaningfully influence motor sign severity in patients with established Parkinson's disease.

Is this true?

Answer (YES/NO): NO